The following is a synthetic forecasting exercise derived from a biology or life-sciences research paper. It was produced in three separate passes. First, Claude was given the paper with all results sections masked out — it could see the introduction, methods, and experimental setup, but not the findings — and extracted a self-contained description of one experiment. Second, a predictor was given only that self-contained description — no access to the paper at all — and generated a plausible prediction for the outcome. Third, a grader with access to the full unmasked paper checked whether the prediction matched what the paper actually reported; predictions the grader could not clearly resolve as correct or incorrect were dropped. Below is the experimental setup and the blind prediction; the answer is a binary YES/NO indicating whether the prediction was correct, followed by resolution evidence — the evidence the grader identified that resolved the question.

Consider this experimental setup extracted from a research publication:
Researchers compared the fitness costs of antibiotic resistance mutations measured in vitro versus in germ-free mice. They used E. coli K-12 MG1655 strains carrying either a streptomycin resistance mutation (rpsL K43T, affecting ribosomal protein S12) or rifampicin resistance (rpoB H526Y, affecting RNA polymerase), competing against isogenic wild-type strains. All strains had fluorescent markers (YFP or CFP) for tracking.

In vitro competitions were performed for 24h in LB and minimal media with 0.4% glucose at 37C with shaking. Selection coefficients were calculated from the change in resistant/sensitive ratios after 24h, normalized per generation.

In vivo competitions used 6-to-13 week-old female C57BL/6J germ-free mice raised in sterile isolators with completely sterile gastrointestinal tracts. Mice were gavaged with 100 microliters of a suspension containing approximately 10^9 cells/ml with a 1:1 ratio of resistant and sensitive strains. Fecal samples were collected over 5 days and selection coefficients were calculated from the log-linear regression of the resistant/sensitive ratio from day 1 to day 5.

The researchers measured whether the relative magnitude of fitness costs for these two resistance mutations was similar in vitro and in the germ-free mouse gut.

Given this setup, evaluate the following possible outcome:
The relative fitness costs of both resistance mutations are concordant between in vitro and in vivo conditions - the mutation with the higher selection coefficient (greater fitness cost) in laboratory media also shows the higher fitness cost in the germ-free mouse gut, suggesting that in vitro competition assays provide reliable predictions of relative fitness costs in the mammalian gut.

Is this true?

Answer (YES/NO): NO